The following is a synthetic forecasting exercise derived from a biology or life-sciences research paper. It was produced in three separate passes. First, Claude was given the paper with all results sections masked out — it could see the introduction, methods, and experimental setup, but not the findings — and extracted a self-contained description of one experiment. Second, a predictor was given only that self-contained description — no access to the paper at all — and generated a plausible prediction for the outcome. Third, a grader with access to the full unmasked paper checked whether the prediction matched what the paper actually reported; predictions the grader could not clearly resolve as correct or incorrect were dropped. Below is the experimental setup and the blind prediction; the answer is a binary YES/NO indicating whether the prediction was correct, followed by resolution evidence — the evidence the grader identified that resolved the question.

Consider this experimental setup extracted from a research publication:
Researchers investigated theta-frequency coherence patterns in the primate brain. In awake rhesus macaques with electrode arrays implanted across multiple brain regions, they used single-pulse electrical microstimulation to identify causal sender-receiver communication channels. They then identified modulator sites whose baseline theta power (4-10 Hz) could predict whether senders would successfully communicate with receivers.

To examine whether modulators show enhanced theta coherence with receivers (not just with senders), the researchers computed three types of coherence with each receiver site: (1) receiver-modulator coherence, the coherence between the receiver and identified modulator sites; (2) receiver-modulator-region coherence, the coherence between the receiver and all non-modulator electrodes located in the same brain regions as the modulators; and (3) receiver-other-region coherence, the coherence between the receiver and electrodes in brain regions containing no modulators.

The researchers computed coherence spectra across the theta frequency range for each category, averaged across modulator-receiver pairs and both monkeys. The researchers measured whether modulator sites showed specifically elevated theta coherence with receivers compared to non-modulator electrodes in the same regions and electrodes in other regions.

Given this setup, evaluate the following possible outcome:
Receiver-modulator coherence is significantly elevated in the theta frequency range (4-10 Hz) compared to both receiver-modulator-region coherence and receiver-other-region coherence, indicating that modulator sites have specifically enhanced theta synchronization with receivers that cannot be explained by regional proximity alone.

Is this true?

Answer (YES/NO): YES